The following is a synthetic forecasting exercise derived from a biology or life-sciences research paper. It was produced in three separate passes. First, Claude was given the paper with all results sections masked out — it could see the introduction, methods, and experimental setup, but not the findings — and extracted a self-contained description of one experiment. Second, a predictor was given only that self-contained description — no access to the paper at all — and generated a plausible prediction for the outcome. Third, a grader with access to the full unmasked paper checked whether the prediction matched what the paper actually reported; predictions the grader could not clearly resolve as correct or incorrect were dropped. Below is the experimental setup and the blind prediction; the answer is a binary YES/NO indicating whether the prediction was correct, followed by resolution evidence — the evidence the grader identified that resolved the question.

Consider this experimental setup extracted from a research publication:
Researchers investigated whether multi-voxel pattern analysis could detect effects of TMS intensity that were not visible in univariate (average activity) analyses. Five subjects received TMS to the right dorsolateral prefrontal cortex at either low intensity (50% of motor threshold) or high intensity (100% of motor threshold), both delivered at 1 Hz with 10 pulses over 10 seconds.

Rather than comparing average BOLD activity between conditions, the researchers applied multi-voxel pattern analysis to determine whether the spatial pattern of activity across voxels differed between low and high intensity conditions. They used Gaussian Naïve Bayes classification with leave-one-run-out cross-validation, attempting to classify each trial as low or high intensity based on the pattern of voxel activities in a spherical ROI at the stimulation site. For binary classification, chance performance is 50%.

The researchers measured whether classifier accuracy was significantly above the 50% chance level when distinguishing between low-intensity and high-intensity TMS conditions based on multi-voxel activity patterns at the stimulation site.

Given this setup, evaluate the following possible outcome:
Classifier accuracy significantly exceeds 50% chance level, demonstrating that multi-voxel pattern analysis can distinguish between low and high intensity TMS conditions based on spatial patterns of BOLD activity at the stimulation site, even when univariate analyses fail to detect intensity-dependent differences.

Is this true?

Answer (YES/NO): YES